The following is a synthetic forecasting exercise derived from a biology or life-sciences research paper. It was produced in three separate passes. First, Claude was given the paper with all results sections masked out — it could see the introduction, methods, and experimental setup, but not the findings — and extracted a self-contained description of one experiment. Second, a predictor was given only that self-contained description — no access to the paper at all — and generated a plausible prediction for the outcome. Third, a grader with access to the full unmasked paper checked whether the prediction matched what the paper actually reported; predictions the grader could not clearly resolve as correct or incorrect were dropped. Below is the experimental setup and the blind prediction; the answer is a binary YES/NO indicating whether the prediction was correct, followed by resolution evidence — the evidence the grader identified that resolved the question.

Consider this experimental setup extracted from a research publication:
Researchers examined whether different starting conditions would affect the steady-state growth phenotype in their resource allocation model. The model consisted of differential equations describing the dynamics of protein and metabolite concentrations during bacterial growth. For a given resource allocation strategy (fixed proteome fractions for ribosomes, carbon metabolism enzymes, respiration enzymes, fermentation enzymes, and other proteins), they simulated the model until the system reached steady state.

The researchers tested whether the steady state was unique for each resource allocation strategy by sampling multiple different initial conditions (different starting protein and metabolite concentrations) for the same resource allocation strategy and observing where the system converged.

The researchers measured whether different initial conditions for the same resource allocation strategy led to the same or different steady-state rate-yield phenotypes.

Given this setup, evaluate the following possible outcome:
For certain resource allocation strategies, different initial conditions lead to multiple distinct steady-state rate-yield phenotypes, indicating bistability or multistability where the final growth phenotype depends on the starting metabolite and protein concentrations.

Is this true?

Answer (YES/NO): NO